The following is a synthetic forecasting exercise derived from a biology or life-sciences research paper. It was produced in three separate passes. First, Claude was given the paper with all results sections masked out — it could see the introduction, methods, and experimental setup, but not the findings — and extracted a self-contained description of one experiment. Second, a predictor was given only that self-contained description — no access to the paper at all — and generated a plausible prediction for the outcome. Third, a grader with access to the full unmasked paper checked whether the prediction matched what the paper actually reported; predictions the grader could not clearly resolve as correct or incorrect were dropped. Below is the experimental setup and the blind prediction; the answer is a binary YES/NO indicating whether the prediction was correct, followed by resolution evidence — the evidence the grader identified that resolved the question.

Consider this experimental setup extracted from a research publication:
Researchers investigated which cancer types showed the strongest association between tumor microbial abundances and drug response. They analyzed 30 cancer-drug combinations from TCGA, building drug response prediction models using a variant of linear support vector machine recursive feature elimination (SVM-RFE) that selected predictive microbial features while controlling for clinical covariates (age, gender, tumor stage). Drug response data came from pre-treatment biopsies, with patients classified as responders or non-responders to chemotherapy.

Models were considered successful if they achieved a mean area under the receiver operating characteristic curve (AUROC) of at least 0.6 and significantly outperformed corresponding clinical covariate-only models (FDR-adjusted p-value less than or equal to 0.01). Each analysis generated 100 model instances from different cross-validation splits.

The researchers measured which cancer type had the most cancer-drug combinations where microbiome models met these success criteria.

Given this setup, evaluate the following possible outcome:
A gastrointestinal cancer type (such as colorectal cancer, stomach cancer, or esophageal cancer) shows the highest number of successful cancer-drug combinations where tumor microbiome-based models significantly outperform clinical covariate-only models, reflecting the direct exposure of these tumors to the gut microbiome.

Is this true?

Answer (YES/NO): YES